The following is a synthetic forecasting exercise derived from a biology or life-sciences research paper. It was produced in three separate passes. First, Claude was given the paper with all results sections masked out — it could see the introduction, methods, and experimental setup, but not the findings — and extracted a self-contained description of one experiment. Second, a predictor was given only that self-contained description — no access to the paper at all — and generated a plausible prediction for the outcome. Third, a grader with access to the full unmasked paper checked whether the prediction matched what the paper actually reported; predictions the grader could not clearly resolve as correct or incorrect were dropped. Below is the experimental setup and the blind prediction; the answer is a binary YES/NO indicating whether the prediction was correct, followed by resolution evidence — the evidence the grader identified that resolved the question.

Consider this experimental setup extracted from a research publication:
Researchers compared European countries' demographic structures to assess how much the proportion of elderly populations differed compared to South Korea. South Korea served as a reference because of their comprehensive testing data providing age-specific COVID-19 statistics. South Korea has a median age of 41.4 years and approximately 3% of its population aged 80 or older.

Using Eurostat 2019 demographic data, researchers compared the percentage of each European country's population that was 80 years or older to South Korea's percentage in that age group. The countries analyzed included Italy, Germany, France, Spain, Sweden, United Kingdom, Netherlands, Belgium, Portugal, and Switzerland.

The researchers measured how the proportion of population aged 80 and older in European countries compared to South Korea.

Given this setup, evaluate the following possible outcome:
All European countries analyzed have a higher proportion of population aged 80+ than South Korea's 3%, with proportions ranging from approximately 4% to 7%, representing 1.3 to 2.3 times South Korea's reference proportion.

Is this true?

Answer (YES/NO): NO